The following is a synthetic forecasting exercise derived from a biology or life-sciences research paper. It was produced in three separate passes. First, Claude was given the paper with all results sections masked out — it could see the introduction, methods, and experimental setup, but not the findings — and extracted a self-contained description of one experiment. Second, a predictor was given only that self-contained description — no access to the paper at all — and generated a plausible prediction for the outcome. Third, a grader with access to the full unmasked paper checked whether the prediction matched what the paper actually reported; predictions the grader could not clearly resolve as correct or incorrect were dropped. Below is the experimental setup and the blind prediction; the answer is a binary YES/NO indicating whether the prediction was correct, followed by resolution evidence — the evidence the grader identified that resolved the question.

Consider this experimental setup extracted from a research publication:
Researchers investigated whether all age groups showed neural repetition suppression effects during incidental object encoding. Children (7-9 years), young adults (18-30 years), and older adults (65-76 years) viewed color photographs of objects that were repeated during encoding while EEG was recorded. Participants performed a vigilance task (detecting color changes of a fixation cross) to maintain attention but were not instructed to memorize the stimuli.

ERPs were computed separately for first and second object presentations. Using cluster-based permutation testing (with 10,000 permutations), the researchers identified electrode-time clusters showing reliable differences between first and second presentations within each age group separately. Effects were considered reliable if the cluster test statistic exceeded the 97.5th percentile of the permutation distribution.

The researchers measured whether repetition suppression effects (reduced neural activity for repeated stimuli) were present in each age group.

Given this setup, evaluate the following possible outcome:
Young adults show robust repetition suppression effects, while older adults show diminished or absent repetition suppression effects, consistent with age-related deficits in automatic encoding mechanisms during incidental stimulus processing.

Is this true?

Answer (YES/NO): NO